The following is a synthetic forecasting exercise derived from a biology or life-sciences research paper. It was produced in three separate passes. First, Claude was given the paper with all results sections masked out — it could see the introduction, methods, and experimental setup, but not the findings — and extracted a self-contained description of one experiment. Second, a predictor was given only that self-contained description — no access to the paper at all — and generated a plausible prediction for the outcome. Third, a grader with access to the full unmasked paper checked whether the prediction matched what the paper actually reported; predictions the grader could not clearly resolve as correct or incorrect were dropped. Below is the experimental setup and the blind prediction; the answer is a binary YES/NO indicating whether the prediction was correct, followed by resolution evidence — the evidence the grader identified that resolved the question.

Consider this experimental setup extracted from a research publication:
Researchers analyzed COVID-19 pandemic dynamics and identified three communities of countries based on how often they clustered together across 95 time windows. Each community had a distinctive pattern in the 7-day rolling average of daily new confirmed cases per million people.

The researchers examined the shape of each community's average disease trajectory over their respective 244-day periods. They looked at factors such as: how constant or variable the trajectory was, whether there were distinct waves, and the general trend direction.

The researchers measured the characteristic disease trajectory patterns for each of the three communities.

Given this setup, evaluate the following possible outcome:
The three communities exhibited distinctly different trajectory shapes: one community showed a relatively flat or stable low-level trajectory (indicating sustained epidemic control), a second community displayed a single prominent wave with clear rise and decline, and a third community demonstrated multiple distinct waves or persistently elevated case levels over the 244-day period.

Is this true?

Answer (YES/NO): NO